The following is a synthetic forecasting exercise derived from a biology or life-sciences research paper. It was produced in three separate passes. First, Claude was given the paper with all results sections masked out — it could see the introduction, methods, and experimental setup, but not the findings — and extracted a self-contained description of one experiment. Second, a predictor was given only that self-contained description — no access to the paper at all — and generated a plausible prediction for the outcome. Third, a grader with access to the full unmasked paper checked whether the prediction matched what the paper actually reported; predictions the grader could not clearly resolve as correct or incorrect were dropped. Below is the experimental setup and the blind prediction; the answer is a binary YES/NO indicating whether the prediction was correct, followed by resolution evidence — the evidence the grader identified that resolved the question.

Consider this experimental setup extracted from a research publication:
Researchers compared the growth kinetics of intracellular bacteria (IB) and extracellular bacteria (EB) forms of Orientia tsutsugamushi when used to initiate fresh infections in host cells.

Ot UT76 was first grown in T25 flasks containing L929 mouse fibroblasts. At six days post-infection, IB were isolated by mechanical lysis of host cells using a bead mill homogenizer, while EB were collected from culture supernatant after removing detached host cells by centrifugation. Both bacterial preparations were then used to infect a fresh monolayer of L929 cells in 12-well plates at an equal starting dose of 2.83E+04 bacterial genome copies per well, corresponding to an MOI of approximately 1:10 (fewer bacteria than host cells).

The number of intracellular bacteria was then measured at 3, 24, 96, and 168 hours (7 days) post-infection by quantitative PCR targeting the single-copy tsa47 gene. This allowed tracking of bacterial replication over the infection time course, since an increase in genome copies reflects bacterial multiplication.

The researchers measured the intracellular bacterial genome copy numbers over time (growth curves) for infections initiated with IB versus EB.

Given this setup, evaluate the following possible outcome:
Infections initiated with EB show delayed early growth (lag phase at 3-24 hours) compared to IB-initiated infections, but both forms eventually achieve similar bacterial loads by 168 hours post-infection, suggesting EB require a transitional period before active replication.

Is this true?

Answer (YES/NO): NO